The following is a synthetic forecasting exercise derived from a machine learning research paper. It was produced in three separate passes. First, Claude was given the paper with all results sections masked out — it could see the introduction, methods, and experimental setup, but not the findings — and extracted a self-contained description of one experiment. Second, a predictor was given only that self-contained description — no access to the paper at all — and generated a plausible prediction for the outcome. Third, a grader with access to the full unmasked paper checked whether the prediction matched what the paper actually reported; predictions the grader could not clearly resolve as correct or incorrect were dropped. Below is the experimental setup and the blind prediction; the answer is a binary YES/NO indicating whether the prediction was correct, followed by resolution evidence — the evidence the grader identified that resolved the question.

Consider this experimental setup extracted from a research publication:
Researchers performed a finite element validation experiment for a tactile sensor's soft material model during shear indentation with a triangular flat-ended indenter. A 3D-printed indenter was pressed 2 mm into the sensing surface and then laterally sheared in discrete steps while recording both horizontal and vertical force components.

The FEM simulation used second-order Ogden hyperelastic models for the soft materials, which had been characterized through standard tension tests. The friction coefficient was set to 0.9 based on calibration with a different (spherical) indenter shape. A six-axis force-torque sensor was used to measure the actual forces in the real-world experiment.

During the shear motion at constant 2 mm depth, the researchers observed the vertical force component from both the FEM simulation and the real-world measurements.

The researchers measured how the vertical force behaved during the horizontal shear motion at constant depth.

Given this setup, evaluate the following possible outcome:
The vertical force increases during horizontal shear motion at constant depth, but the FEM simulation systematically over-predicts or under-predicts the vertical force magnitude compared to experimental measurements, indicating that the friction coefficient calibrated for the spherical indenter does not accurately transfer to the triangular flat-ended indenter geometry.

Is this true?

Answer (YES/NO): NO